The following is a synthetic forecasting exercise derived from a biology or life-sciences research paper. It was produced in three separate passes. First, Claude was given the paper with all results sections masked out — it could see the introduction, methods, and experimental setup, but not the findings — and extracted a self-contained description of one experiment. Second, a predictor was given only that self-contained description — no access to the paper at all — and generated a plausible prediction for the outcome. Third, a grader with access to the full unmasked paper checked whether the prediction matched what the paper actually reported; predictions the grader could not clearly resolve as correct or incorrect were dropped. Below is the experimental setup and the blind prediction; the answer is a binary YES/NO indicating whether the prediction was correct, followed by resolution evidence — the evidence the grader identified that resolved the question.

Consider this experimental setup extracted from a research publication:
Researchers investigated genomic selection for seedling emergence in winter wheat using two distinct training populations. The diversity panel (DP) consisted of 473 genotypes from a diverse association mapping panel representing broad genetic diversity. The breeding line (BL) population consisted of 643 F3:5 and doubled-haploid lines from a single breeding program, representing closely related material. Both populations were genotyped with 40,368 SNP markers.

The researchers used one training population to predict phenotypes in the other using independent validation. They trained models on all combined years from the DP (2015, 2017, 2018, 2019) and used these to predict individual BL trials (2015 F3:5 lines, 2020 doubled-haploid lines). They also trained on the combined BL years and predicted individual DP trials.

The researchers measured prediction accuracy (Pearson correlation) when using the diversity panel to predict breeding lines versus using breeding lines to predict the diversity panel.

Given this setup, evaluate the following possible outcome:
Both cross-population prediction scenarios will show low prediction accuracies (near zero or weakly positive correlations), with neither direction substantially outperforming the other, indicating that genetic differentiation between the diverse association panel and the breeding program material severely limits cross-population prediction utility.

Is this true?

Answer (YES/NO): NO